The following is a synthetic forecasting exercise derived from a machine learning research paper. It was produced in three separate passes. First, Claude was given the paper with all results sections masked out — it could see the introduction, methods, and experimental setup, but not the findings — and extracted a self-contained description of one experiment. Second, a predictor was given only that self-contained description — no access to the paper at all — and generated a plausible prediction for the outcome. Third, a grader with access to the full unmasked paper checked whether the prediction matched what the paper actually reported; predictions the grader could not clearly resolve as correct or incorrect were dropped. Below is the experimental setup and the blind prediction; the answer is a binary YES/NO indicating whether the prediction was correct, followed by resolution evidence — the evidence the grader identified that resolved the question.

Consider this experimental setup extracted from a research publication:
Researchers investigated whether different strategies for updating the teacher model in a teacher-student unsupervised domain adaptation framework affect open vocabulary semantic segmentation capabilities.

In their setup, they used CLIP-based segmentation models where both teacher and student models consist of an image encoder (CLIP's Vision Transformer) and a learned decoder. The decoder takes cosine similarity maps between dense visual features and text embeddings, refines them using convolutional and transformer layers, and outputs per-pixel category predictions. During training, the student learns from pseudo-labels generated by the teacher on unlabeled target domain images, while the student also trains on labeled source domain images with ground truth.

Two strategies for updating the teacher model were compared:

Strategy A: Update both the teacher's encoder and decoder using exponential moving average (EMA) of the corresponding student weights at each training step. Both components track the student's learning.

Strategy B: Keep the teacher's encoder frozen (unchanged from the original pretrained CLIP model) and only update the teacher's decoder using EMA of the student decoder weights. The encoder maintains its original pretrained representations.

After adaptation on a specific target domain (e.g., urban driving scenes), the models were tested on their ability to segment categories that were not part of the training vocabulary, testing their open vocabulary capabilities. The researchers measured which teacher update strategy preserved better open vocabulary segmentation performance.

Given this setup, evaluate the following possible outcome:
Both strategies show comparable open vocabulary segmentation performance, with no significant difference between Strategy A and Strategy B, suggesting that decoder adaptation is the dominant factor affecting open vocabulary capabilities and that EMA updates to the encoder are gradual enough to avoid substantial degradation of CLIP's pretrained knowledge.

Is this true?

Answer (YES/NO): NO